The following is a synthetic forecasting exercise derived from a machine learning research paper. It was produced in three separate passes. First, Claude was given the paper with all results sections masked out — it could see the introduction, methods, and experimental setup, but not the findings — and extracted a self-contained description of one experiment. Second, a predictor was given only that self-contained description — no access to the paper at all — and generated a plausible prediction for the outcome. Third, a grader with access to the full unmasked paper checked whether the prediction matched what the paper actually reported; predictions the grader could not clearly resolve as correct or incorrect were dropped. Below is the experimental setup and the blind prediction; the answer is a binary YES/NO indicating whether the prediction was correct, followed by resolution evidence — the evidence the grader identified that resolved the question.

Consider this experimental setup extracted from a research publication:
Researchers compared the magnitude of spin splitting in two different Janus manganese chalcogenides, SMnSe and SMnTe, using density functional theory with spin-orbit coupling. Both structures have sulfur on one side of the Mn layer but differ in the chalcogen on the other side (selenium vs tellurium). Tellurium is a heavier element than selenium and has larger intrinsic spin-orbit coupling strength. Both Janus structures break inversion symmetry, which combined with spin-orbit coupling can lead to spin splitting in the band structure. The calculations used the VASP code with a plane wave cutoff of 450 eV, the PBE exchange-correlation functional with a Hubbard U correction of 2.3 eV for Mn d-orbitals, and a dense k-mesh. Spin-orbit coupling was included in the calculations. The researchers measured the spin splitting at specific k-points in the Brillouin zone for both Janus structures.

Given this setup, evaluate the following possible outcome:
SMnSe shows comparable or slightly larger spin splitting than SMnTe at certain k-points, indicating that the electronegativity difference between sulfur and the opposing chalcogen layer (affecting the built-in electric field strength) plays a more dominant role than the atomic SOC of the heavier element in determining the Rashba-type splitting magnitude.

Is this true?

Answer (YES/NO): NO